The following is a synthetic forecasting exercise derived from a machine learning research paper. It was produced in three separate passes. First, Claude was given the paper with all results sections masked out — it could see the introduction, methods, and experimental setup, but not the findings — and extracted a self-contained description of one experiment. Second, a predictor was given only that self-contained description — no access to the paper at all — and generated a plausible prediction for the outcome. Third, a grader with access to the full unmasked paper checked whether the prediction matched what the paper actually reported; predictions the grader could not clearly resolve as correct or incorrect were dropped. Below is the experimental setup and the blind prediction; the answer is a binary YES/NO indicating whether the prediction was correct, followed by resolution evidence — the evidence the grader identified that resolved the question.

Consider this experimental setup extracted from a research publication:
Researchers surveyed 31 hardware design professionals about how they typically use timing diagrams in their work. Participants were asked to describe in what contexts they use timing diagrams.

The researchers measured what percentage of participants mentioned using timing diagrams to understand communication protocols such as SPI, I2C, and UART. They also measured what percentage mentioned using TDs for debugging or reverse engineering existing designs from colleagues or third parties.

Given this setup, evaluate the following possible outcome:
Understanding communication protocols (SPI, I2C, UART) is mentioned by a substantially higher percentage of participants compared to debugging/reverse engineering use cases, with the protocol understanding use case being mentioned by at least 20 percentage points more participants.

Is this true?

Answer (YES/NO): YES